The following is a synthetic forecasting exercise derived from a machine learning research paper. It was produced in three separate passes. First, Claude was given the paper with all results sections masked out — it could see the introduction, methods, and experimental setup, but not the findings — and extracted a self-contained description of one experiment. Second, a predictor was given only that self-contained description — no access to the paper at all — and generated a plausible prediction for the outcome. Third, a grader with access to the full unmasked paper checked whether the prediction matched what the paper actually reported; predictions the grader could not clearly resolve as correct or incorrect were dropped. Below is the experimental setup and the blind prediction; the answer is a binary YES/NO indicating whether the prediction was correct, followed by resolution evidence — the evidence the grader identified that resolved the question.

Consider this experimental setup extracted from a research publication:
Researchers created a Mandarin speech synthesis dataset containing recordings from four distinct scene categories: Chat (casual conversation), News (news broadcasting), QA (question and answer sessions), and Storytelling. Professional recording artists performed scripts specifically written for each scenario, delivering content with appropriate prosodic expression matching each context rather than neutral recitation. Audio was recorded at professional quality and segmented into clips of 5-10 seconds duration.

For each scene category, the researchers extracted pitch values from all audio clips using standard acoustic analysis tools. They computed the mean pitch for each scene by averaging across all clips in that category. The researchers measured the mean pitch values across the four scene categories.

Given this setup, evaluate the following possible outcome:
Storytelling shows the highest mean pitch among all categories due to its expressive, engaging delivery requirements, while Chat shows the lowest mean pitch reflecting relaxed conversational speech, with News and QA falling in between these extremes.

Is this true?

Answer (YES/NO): NO